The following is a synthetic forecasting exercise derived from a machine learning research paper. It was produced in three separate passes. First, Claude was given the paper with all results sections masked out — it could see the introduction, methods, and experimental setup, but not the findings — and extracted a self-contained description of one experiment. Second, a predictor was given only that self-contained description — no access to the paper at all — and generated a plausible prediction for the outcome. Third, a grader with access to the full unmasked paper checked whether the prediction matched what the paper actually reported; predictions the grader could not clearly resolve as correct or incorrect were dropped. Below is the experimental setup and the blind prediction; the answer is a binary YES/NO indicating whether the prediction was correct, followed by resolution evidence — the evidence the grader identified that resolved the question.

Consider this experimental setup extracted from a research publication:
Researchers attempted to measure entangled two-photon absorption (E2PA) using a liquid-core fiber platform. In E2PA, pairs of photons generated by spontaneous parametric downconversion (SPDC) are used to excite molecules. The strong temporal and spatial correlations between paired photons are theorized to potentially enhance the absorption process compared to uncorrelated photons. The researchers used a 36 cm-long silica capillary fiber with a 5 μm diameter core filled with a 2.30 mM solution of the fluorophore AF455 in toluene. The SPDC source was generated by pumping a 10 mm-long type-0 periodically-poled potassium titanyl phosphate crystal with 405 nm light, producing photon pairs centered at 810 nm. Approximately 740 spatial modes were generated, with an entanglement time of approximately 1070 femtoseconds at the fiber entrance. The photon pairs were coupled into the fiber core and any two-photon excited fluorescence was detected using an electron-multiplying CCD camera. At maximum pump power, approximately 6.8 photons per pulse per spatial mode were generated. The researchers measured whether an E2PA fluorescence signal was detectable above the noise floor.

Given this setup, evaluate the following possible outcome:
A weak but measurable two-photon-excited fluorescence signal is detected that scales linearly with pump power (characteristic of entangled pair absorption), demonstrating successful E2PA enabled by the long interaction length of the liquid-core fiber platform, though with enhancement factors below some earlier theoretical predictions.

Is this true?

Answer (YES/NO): NO